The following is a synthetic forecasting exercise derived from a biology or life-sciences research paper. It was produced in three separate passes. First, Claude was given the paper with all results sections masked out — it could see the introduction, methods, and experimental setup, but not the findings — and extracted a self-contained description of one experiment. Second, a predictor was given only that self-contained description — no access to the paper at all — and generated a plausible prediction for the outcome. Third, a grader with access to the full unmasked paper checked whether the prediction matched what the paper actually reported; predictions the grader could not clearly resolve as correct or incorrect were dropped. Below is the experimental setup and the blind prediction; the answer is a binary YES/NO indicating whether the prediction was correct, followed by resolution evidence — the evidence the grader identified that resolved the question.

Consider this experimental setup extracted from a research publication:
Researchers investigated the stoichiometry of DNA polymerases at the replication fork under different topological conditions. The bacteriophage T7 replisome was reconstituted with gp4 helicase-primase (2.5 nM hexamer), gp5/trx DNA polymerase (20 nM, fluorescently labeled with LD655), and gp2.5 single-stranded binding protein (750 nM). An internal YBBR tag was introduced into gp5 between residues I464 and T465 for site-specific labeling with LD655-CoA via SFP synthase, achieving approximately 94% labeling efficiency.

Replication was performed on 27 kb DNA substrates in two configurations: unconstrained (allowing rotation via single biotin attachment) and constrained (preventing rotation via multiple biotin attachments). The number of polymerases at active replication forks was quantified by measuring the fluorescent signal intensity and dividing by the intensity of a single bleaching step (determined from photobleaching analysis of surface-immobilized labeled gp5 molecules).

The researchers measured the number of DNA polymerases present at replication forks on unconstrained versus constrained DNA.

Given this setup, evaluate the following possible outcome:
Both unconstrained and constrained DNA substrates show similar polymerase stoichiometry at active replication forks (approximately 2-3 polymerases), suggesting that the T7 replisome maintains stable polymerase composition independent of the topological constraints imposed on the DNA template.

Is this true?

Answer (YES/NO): NO